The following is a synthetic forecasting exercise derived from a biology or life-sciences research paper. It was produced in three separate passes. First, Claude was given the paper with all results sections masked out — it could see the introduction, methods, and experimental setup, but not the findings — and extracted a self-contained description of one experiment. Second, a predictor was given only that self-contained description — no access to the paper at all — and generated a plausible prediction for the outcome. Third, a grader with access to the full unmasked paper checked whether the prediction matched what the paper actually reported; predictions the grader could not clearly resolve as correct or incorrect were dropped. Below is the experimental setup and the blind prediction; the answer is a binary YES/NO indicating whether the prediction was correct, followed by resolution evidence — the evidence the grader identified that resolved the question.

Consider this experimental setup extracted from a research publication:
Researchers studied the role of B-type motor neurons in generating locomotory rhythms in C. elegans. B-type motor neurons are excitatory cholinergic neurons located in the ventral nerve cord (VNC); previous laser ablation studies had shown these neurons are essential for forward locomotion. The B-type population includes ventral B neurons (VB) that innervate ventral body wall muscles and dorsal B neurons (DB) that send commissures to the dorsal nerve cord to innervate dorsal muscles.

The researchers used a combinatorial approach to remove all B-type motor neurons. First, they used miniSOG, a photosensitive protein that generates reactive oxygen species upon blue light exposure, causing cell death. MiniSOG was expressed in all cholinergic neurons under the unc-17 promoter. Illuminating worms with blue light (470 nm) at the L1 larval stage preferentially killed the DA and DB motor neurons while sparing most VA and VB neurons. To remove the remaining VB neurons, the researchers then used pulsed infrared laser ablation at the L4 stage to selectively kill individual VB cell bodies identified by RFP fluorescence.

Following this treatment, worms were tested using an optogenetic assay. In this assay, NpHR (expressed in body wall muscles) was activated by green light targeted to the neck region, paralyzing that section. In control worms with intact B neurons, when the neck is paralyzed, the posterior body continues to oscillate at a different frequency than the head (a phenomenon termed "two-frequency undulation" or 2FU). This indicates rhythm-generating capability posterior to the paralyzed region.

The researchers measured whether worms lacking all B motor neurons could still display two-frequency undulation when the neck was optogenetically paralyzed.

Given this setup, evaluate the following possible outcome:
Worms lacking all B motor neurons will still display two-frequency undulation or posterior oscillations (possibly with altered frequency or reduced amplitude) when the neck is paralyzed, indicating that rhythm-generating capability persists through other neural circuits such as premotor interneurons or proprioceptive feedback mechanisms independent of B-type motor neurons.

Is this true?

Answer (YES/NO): NO